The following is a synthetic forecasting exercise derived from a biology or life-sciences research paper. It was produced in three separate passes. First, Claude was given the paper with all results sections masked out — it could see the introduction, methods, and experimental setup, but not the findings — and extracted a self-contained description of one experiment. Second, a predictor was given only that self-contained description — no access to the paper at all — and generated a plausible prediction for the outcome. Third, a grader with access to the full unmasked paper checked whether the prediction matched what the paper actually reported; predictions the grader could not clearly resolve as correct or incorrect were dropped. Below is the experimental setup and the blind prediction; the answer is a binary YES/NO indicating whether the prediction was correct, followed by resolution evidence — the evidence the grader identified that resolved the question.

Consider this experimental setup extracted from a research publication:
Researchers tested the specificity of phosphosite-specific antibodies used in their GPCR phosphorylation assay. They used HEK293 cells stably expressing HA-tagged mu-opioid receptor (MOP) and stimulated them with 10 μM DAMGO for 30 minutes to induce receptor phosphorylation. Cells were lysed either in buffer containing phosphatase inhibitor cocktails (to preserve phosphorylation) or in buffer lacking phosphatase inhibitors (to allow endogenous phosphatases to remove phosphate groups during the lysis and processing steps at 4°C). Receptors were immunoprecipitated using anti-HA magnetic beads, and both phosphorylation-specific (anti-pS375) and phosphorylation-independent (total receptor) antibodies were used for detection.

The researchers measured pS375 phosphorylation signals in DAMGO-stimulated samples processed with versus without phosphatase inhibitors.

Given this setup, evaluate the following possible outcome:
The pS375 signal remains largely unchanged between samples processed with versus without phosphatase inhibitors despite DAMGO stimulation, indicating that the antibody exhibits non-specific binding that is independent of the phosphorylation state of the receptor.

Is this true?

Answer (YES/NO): NO